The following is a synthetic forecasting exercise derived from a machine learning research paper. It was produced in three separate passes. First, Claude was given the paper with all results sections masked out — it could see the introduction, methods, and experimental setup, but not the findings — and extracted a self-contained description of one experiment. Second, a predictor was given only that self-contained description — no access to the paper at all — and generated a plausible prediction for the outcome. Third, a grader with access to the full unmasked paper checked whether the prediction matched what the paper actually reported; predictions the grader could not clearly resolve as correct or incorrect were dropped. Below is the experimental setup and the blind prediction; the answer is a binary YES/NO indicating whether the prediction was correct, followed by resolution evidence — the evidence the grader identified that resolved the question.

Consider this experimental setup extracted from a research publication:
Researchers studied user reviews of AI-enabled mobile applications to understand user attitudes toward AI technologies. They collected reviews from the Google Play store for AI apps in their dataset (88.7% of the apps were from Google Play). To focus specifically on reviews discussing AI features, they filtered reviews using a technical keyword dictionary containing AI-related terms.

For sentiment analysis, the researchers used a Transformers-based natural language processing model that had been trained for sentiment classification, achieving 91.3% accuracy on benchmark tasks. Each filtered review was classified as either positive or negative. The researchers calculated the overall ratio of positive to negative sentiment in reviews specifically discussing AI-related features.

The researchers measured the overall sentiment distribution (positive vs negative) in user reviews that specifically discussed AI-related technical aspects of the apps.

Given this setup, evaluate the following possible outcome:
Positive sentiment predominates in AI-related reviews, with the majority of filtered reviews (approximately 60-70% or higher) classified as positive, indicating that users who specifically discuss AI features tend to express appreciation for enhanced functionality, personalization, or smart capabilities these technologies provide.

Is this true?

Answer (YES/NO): YES